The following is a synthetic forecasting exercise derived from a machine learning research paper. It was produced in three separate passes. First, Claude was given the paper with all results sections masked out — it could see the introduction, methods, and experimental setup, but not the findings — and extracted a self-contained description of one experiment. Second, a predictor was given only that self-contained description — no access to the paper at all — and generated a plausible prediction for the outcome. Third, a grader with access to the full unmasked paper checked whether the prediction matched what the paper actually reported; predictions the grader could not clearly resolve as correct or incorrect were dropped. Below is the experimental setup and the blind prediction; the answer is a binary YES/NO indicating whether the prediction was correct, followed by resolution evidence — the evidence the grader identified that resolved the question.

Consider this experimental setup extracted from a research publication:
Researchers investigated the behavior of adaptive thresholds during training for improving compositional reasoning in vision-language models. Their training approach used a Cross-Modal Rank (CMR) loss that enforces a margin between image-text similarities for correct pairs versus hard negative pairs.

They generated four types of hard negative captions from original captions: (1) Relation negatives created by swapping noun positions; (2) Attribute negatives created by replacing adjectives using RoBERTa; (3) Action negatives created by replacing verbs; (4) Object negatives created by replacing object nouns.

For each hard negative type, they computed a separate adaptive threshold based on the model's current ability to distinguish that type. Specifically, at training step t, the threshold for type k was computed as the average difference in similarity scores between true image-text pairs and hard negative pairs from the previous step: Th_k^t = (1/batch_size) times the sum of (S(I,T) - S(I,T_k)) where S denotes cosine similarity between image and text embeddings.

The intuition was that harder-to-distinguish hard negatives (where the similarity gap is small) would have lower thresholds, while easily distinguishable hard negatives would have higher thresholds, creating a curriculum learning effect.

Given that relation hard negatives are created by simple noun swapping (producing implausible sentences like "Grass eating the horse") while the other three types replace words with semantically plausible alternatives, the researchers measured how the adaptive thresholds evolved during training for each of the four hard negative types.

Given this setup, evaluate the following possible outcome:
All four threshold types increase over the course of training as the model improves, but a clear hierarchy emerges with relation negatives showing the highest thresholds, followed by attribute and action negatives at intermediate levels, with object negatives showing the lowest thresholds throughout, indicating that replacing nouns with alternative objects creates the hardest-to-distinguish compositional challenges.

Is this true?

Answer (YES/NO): NO